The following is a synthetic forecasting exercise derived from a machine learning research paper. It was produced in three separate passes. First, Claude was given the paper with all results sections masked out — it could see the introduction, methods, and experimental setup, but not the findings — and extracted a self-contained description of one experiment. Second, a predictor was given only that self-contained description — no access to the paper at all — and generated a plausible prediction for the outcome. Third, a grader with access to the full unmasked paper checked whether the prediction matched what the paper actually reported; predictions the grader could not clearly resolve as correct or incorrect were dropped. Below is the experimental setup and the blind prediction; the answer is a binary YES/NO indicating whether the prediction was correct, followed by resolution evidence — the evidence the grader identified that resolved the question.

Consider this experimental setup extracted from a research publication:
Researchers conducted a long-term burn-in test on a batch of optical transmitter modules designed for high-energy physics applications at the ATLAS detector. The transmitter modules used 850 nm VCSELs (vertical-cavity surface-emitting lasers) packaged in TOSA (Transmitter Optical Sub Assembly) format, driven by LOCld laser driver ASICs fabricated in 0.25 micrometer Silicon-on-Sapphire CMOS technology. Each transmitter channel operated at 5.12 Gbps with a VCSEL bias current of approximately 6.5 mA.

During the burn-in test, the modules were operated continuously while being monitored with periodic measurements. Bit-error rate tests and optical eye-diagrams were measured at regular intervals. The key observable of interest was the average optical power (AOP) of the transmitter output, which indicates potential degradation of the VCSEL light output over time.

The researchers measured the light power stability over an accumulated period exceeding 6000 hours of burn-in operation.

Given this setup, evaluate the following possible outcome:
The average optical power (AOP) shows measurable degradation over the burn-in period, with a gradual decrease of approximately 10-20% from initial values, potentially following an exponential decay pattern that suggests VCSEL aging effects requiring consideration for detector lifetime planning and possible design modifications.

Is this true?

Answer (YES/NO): NO